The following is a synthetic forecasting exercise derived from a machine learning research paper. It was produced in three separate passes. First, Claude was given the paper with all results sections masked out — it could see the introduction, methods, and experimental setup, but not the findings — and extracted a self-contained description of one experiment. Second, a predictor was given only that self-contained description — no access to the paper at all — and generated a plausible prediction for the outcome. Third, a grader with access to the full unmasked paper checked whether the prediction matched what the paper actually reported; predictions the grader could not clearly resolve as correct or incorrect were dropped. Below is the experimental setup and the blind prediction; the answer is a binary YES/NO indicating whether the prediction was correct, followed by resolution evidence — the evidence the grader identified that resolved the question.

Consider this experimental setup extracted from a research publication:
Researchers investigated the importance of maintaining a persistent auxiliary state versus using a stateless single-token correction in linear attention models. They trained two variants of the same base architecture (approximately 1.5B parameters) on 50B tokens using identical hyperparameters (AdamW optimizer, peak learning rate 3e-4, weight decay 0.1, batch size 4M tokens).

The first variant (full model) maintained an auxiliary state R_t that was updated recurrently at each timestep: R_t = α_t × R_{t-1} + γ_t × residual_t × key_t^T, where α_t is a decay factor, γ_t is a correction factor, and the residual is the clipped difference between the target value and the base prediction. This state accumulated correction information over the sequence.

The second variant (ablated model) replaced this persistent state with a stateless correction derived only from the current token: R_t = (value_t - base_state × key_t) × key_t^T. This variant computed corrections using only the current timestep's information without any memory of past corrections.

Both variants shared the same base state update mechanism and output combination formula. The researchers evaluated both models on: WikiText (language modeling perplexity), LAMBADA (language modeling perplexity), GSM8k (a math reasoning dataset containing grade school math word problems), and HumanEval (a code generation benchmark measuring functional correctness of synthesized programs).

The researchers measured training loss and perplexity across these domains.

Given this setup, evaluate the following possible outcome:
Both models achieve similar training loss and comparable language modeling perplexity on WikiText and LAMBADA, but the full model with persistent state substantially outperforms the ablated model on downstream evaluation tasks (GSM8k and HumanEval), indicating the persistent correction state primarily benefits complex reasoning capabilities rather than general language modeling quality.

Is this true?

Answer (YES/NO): NO